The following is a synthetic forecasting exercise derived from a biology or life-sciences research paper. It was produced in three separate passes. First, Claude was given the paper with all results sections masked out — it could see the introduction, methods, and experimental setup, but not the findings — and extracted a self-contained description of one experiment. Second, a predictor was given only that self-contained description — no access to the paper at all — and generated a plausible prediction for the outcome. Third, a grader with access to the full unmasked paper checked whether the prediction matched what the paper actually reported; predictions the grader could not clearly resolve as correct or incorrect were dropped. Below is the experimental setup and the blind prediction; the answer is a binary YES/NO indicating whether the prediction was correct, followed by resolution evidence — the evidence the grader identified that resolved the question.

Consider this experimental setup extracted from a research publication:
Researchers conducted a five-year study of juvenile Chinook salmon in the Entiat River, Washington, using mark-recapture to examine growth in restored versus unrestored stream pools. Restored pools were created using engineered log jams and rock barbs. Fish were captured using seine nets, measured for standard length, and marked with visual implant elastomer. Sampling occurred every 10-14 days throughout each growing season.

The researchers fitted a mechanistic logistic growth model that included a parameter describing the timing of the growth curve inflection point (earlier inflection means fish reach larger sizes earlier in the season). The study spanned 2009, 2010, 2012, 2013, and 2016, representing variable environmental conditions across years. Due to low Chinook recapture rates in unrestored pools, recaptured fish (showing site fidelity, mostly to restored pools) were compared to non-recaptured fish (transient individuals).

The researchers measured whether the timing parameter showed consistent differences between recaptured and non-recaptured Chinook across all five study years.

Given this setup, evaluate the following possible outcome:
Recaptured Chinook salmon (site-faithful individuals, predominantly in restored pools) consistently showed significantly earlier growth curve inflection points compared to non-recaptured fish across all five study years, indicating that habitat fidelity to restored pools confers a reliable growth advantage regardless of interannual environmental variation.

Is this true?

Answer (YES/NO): NO